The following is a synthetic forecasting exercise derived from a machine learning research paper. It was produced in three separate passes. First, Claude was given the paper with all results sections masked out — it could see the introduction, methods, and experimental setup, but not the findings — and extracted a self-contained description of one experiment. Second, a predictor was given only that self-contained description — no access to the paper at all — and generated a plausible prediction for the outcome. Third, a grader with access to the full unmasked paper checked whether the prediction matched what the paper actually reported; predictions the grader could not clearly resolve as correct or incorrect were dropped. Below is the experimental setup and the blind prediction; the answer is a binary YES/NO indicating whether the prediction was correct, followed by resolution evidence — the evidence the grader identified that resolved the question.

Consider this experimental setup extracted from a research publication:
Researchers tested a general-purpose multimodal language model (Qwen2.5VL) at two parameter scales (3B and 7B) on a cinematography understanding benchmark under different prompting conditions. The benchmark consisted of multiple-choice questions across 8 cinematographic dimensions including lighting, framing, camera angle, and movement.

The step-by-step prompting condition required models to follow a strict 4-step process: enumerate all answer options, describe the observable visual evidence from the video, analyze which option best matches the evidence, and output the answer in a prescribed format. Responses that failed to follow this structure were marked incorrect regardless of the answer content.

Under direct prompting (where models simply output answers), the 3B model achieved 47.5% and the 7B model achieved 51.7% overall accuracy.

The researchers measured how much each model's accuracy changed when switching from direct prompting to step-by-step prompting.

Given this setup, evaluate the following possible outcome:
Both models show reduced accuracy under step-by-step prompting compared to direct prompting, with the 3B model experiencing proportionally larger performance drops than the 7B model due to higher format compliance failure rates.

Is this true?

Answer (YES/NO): YES